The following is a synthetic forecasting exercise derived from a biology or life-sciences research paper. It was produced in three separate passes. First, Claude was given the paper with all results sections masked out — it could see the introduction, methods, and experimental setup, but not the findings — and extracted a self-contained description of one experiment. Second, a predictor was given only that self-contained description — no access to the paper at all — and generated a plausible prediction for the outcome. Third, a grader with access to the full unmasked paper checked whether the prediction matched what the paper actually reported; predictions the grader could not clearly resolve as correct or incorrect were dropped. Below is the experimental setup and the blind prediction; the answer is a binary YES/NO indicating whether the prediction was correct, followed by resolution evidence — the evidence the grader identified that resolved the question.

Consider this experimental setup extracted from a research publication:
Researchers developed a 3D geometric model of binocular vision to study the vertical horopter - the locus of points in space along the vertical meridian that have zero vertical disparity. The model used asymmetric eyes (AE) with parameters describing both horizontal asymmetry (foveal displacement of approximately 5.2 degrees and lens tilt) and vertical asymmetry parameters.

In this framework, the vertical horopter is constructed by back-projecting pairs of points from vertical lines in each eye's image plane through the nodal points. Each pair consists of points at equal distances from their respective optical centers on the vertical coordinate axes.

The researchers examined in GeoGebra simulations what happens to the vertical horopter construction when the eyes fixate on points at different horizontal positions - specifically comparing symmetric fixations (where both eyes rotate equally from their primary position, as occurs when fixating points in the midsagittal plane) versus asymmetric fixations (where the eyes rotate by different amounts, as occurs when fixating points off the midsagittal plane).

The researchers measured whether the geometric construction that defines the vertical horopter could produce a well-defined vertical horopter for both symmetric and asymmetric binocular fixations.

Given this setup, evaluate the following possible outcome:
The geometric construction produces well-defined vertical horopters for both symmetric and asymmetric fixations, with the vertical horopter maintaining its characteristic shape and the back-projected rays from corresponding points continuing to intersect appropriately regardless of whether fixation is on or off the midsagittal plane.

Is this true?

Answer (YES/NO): NO